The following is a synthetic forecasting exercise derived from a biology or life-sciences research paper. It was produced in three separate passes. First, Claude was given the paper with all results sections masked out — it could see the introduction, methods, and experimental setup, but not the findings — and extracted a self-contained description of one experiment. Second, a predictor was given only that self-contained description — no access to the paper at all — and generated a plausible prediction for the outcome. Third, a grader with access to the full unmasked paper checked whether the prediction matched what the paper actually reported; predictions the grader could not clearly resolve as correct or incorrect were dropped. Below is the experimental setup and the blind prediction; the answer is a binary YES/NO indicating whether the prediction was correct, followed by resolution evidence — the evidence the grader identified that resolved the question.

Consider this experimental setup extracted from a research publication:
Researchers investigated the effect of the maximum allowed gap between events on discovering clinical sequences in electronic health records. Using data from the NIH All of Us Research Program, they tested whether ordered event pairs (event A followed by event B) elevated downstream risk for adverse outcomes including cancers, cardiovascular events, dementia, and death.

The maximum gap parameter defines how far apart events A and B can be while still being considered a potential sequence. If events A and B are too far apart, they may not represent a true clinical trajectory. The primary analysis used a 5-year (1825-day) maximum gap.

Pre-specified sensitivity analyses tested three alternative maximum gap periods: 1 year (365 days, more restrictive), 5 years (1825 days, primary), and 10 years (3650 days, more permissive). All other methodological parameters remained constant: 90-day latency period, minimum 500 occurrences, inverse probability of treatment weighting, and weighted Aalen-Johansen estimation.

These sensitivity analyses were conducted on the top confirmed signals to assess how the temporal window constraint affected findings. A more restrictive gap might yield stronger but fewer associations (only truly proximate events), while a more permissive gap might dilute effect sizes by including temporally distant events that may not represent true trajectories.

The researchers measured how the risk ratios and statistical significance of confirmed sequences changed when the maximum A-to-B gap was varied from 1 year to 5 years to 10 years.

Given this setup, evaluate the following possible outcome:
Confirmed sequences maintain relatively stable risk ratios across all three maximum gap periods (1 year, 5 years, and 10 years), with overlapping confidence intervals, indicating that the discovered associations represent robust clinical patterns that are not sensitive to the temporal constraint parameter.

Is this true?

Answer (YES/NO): YES